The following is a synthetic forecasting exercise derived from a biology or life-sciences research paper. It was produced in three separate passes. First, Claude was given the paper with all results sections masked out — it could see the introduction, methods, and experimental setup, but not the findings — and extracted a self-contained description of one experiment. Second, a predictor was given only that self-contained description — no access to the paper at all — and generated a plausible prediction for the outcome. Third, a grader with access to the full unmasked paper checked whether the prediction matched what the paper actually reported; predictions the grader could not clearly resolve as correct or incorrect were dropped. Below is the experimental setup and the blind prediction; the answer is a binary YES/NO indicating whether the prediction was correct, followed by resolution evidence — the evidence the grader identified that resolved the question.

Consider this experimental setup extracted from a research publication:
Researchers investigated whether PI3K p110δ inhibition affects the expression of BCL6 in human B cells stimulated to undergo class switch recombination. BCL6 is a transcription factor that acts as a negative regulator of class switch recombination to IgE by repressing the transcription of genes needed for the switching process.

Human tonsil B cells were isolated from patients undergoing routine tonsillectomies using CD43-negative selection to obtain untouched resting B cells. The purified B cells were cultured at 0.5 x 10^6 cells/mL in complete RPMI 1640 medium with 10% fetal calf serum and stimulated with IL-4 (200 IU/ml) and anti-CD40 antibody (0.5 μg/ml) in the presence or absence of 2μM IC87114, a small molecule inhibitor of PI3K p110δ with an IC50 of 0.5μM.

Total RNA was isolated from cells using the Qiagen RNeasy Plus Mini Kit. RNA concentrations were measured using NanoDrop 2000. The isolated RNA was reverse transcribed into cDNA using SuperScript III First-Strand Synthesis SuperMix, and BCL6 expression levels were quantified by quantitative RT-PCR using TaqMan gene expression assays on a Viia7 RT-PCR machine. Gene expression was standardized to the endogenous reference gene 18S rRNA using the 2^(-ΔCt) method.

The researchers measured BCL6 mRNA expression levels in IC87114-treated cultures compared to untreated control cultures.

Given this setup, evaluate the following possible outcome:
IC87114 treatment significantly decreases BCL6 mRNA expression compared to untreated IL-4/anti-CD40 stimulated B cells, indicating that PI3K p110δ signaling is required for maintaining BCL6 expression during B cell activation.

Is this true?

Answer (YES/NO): NO